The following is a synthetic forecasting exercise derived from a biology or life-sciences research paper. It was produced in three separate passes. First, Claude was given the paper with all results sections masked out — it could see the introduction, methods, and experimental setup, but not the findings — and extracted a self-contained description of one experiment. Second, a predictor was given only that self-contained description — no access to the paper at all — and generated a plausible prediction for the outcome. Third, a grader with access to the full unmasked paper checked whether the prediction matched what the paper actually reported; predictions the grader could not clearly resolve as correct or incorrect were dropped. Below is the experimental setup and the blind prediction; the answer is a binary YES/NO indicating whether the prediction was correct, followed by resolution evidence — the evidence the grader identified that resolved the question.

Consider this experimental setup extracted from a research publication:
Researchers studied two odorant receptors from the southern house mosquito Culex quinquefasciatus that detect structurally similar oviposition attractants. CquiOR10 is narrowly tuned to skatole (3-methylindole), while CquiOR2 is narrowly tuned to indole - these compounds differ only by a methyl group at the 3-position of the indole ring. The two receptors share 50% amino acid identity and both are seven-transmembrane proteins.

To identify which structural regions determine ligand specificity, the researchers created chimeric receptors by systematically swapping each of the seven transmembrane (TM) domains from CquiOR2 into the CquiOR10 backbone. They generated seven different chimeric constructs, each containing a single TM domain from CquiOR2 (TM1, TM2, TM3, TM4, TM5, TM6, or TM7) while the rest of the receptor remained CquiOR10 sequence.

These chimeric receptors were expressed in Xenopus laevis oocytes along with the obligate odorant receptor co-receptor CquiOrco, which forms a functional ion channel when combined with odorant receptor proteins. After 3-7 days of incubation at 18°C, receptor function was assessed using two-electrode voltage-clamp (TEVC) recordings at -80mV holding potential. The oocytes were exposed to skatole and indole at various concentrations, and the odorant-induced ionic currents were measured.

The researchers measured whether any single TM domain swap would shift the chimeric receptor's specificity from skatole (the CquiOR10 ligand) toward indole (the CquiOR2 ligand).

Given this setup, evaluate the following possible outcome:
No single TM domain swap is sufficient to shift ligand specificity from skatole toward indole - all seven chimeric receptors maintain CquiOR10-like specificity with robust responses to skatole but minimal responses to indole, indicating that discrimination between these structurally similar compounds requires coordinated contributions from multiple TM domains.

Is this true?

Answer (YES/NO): NO